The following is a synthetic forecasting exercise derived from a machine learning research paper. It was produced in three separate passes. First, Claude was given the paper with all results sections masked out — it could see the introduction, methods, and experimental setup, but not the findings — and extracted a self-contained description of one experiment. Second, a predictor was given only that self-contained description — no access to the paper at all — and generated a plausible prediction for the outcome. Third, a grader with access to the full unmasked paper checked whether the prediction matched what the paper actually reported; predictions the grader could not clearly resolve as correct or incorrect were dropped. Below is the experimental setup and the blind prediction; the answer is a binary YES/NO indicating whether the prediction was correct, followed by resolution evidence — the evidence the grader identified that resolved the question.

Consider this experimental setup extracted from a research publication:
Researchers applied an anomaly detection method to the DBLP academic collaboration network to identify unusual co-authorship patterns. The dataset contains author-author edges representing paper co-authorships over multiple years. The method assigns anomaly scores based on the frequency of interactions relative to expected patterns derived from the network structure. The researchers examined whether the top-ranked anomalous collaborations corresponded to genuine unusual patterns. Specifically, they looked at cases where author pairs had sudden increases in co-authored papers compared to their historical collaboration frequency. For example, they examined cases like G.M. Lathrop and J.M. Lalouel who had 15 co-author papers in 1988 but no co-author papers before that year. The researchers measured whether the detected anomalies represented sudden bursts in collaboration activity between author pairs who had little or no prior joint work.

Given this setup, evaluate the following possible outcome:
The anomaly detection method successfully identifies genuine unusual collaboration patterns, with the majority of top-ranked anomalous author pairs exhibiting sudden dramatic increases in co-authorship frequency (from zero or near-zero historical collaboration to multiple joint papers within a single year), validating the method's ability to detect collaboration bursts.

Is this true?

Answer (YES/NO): YES